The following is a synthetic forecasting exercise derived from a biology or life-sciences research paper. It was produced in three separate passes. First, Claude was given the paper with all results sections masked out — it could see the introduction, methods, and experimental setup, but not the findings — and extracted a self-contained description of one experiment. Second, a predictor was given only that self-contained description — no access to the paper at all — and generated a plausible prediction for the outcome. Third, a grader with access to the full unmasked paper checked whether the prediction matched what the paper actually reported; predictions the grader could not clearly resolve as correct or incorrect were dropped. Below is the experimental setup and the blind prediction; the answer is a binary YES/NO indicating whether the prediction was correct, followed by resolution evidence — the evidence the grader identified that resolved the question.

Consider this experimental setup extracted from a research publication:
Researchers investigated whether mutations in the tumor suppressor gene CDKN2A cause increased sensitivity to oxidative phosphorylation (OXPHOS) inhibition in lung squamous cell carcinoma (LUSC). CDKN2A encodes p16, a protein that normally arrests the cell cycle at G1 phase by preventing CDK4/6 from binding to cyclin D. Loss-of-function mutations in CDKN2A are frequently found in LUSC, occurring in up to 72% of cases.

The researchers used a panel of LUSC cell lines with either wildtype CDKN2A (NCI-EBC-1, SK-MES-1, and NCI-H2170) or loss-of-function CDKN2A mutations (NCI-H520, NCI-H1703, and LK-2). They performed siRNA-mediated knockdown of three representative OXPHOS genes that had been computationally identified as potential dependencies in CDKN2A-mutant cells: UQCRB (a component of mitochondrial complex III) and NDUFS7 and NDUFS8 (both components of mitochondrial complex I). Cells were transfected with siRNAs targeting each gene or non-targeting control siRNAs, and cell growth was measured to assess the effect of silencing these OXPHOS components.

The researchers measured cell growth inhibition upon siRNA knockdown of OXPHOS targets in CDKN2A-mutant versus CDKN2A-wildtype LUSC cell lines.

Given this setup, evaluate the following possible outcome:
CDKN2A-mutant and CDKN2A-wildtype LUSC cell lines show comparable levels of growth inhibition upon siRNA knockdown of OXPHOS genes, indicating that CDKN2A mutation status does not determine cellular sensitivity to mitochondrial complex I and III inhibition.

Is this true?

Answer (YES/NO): NO